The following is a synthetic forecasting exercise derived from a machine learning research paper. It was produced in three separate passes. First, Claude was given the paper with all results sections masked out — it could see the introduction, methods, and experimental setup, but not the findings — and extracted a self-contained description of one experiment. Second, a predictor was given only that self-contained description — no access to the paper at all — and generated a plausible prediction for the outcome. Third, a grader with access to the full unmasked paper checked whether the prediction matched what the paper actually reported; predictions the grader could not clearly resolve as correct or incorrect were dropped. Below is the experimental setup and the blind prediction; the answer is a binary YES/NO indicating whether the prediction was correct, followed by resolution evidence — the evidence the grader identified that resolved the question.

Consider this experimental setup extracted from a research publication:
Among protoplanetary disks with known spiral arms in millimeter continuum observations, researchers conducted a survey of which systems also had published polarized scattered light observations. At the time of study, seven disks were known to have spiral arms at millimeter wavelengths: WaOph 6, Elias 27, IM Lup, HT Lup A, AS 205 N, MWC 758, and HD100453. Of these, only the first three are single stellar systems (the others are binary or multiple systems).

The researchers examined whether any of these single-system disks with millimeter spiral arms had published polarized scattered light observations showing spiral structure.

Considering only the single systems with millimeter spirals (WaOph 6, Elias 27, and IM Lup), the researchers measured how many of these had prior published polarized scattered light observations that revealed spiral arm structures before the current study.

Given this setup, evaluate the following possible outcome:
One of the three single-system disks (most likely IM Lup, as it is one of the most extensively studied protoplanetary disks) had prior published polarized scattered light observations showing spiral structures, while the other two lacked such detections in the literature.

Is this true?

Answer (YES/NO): NO